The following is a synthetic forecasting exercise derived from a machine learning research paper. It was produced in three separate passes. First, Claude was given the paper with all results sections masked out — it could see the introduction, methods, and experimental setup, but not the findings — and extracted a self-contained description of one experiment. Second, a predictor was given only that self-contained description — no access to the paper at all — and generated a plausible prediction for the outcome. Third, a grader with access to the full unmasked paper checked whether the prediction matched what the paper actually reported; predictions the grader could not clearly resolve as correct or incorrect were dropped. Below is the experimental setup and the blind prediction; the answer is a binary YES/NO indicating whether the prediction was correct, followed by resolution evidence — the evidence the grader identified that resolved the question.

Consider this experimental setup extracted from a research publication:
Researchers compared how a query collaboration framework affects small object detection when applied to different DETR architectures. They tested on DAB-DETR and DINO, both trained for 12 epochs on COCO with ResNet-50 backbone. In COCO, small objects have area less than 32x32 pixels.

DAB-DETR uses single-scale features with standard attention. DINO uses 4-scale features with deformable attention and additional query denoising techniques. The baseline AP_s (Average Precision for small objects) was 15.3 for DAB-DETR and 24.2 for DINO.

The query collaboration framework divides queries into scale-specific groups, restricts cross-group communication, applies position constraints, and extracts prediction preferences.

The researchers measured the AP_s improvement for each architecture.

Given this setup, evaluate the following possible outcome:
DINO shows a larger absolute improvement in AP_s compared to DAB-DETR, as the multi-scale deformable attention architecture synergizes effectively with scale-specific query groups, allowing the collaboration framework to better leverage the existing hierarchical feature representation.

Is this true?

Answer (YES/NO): YES